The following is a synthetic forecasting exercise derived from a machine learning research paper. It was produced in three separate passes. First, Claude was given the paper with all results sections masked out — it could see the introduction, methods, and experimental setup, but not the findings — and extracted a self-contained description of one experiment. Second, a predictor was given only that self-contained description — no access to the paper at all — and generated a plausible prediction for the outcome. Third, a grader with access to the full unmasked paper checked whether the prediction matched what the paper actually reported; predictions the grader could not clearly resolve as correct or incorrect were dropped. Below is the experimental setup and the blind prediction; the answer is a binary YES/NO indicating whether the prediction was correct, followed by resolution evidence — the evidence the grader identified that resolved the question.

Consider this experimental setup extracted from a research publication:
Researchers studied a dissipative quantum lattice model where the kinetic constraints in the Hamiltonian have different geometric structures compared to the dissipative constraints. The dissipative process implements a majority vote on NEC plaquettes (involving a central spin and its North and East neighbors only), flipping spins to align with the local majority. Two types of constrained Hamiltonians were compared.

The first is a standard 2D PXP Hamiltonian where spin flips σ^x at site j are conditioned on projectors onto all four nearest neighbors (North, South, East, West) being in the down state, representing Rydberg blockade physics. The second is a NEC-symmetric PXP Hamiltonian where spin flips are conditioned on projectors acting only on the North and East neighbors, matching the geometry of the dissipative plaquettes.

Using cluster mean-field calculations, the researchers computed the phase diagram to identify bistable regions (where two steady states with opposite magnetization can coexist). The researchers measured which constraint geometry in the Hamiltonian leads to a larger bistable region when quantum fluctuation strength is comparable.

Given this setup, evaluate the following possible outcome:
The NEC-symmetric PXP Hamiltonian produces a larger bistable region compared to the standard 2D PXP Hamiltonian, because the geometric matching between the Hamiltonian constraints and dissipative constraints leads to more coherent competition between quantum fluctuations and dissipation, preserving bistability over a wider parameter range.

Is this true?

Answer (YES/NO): NO